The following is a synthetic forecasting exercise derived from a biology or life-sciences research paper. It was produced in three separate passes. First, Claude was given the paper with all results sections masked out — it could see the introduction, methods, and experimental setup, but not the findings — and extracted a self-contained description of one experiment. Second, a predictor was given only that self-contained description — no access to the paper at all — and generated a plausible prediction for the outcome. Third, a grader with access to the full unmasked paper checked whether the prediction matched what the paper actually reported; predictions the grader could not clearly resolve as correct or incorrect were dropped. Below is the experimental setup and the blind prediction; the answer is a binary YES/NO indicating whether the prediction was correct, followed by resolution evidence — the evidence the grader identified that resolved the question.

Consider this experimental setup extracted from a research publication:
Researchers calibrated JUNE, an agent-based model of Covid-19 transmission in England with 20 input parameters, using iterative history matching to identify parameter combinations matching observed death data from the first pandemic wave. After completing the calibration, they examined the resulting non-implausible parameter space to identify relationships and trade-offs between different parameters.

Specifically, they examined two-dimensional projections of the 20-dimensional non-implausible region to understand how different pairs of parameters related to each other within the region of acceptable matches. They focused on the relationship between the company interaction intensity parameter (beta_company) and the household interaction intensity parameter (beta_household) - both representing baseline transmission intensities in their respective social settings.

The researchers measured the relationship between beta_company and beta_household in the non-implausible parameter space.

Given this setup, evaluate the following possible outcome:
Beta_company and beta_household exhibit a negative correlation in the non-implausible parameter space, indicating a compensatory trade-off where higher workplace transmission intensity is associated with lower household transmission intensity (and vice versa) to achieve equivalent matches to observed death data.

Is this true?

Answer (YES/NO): YES